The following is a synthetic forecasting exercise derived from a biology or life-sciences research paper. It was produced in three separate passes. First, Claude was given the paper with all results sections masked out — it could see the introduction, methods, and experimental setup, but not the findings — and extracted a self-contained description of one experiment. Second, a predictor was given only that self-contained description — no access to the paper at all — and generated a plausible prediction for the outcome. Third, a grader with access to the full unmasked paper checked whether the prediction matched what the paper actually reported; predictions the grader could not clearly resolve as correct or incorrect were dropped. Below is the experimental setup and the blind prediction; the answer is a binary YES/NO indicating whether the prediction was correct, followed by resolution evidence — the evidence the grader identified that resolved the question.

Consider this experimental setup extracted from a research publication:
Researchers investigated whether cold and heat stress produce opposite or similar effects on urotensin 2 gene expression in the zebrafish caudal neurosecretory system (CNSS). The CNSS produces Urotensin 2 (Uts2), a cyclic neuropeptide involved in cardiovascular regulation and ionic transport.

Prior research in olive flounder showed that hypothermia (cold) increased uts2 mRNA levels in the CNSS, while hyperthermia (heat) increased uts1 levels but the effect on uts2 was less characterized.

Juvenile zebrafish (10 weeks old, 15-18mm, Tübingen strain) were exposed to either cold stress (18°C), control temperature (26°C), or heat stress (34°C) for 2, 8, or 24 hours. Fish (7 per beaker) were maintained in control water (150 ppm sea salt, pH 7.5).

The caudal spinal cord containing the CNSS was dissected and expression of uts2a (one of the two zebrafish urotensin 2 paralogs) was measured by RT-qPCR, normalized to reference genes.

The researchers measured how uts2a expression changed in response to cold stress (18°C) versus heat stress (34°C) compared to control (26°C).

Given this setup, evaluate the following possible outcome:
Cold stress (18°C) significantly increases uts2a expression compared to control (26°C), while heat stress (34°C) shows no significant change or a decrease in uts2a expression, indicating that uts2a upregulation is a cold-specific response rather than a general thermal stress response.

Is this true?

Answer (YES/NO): NO